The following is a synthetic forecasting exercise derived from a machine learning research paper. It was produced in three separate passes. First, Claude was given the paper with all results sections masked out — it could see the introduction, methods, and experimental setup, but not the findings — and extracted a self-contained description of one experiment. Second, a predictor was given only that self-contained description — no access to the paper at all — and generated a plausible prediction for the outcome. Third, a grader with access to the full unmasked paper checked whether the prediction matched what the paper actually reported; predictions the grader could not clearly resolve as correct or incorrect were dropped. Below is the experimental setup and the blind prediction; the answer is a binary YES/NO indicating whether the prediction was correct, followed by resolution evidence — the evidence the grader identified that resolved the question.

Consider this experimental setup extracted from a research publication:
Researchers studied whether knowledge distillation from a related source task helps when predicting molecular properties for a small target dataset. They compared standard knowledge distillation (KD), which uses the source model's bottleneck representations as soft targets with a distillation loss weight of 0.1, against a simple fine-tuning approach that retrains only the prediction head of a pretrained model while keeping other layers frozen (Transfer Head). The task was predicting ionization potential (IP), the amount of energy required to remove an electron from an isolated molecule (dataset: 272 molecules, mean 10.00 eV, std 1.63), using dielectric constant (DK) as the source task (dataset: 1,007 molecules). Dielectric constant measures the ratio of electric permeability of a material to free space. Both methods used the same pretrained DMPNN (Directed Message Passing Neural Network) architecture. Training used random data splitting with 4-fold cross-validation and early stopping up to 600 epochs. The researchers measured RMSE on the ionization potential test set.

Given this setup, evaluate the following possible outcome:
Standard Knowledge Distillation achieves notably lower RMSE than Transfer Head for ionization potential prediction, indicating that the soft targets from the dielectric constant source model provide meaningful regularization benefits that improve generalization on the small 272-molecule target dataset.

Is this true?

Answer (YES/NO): YES